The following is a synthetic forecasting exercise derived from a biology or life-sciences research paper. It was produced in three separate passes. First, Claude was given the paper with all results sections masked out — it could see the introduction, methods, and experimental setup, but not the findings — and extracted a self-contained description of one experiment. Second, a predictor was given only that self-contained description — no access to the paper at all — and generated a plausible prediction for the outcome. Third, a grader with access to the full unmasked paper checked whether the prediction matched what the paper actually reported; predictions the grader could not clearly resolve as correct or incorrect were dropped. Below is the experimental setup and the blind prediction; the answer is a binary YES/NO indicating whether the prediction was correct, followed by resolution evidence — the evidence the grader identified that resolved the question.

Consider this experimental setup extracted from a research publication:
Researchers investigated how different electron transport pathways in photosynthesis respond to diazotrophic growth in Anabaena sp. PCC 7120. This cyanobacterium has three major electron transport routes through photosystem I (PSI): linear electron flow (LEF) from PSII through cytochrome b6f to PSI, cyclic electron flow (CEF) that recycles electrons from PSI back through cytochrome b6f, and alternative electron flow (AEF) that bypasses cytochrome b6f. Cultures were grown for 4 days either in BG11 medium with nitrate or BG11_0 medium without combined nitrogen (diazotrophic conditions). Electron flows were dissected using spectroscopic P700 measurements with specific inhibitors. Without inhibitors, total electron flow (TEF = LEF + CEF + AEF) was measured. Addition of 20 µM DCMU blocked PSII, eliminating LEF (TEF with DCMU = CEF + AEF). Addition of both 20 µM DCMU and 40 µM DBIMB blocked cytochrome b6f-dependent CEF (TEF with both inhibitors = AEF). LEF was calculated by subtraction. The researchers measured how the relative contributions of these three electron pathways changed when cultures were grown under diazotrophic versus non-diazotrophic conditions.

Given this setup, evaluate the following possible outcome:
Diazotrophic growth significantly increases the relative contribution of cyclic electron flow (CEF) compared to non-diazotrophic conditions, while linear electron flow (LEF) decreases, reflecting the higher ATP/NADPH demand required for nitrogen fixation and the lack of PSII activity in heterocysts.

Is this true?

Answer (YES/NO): NO